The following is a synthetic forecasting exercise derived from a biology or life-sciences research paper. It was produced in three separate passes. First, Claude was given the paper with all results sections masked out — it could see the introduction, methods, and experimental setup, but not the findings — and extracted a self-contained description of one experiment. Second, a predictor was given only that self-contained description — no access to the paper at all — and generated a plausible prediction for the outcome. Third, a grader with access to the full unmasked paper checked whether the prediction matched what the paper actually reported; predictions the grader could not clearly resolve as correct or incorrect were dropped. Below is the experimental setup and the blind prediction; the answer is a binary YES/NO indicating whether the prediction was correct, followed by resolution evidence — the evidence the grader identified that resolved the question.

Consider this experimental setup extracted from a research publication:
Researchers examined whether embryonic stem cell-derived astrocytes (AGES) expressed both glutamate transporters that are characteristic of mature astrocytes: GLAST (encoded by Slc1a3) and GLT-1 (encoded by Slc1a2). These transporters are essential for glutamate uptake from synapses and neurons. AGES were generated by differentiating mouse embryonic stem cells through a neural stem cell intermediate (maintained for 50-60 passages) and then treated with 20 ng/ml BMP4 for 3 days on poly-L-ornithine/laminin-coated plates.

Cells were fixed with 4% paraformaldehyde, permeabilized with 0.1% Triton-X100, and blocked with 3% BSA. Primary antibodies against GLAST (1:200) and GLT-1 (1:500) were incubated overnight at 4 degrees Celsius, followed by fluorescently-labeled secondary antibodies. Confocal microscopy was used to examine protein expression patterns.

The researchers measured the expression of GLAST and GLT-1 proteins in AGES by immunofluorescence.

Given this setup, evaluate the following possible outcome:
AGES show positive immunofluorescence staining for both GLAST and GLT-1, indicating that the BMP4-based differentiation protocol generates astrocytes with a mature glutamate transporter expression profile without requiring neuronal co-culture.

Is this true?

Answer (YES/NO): YES